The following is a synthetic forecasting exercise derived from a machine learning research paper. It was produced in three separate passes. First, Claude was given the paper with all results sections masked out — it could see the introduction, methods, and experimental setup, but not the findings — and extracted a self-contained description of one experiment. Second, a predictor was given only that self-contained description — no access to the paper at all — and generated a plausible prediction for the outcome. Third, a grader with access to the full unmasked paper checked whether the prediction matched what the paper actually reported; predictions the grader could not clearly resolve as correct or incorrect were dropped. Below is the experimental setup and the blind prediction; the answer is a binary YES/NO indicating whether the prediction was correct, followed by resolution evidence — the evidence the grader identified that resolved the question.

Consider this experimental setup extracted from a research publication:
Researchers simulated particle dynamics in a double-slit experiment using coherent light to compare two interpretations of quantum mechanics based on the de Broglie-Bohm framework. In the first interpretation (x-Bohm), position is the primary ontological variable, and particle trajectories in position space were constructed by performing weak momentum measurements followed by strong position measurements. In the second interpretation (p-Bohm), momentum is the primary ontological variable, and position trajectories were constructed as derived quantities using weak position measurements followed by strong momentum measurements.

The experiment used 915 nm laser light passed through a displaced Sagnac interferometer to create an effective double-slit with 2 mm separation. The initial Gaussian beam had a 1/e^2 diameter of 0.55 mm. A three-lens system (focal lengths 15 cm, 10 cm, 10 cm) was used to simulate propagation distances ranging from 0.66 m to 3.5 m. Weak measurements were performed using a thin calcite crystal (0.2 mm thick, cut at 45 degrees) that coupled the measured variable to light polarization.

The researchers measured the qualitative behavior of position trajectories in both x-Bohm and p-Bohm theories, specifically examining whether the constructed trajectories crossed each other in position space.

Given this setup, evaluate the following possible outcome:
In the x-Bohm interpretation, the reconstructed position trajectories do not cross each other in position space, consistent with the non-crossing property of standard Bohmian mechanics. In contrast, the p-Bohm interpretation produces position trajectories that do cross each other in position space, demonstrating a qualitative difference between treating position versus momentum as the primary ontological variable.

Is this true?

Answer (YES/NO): YES